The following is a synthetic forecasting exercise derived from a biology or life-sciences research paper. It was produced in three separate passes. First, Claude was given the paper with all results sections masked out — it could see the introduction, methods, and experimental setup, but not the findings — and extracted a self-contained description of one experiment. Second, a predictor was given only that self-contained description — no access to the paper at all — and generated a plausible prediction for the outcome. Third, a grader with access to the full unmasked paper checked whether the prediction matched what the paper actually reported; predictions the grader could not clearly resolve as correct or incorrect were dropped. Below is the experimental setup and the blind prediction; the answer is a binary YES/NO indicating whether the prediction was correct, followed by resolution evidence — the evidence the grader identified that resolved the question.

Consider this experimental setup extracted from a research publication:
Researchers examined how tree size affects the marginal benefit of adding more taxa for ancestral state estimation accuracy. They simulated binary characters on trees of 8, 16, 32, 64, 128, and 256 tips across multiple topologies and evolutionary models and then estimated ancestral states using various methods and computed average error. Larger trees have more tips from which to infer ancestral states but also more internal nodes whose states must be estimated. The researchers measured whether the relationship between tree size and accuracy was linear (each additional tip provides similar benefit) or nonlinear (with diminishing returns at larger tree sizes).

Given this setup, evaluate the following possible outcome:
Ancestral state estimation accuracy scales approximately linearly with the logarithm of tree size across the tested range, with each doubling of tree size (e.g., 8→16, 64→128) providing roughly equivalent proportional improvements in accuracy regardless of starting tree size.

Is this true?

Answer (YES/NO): NO